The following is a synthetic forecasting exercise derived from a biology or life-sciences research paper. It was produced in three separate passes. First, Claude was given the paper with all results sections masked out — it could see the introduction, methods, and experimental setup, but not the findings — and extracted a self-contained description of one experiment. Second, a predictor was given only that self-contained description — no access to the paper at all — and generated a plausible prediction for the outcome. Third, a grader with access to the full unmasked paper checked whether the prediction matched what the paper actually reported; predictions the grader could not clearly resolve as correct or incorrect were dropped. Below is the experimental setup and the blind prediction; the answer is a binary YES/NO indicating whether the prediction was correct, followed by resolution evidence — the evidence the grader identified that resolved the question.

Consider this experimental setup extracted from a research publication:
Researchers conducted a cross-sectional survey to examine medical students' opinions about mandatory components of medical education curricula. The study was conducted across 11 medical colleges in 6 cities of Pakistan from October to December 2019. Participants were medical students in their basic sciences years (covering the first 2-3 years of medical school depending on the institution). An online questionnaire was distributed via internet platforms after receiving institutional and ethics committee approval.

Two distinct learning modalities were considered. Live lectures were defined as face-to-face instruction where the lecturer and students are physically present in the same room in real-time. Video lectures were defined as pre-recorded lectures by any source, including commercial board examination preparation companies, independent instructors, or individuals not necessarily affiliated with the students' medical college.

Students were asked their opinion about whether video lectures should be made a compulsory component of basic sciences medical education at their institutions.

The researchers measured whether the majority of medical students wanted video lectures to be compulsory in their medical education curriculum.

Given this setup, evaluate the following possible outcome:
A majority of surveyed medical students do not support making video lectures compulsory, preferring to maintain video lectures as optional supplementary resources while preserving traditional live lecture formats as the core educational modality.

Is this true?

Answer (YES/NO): NO